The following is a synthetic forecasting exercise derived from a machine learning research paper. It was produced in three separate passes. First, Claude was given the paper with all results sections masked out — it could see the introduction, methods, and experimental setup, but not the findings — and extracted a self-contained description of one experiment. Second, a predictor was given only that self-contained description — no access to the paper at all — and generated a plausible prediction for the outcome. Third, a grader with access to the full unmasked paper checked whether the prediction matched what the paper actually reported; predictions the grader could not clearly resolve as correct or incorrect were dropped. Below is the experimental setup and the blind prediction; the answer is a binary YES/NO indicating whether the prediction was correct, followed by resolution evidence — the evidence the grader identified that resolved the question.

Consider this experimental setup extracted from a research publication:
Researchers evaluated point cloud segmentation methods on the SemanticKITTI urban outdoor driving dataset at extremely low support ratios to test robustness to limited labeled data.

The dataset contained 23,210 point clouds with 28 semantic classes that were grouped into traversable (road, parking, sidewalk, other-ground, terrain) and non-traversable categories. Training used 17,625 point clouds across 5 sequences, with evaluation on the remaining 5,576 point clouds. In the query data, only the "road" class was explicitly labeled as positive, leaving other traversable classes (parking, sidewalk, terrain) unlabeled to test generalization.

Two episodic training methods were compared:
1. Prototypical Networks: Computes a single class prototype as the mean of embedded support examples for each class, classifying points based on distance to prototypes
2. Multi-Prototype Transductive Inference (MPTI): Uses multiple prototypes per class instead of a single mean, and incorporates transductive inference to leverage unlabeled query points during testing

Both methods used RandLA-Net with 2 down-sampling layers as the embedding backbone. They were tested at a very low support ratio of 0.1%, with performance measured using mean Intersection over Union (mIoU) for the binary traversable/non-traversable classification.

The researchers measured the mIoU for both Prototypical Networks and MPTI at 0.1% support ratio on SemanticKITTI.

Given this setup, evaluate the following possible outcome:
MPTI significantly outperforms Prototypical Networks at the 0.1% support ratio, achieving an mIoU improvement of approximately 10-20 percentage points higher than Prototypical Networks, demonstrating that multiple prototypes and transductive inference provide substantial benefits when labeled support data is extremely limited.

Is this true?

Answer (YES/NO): NO